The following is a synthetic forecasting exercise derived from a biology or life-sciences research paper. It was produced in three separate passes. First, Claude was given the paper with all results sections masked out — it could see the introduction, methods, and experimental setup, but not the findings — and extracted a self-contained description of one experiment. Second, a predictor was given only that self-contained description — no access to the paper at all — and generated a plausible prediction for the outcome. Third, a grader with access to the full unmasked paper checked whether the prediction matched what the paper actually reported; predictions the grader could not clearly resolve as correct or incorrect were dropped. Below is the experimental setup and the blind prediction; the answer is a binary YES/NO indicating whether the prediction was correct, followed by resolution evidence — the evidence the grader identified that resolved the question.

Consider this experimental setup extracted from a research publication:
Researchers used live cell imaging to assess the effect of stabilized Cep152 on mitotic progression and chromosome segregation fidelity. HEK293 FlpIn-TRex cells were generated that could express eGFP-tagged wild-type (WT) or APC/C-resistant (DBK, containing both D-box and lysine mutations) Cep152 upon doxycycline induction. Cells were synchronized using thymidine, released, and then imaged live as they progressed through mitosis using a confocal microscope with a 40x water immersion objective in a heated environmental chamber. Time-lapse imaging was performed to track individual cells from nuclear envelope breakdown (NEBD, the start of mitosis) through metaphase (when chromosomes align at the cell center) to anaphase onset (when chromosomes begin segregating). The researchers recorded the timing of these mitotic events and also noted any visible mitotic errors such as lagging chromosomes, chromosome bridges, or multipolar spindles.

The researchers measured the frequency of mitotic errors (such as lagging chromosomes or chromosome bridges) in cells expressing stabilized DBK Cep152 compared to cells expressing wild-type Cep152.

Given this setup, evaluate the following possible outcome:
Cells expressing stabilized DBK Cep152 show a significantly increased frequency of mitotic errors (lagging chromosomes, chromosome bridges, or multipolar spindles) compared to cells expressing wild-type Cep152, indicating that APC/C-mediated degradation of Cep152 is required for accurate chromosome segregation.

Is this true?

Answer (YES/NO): YES